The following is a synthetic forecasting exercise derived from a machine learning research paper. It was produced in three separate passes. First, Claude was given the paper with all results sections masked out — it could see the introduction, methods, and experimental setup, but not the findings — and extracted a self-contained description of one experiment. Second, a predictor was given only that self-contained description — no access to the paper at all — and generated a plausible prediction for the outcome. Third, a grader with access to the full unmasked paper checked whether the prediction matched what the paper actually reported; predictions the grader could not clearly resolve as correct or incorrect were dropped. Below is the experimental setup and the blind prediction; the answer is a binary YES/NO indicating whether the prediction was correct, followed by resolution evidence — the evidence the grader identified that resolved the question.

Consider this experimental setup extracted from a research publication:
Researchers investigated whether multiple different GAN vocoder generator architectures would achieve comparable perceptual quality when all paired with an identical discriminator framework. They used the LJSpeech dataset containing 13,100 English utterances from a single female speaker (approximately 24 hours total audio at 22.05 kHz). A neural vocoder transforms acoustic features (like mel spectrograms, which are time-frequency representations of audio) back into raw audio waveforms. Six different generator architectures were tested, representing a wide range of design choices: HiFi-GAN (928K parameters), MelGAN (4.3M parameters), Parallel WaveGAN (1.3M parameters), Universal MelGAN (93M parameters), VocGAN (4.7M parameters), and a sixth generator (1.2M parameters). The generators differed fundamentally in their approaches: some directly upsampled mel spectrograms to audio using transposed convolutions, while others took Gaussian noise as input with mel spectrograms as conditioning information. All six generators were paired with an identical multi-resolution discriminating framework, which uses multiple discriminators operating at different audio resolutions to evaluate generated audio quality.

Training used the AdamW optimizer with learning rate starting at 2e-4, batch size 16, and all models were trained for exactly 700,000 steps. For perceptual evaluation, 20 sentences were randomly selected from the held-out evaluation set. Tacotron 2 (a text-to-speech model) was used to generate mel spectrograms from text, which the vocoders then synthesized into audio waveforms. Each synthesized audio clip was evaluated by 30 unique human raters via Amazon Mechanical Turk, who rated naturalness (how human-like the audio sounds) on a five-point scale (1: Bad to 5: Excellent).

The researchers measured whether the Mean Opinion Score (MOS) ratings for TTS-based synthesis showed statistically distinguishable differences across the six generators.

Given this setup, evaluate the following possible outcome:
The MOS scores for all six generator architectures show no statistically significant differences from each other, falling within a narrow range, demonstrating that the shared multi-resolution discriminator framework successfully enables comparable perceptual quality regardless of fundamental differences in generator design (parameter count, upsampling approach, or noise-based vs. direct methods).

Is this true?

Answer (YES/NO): YES